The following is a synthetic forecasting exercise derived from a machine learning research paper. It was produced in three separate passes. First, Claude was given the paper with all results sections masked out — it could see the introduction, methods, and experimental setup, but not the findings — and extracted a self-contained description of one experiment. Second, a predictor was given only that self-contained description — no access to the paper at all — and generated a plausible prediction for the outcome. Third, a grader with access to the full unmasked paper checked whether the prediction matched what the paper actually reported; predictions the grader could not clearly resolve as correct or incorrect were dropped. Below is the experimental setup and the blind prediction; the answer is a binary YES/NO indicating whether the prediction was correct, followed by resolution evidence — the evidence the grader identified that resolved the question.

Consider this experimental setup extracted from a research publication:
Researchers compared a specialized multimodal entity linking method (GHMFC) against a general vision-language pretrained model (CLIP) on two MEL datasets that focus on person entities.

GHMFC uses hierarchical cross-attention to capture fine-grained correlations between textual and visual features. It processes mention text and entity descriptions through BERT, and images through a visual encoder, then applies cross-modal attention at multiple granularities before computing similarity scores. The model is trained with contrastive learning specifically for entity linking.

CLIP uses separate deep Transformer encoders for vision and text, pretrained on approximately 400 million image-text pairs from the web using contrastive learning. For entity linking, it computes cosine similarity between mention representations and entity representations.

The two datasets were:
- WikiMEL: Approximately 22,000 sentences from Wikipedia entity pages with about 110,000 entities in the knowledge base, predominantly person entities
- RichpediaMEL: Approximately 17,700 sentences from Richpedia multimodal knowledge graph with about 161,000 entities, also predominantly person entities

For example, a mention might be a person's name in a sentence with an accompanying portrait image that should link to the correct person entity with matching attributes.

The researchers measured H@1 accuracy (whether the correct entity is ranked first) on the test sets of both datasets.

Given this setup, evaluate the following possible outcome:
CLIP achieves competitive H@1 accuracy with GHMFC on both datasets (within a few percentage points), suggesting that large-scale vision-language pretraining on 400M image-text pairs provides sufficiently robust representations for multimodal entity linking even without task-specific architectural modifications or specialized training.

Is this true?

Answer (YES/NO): NO